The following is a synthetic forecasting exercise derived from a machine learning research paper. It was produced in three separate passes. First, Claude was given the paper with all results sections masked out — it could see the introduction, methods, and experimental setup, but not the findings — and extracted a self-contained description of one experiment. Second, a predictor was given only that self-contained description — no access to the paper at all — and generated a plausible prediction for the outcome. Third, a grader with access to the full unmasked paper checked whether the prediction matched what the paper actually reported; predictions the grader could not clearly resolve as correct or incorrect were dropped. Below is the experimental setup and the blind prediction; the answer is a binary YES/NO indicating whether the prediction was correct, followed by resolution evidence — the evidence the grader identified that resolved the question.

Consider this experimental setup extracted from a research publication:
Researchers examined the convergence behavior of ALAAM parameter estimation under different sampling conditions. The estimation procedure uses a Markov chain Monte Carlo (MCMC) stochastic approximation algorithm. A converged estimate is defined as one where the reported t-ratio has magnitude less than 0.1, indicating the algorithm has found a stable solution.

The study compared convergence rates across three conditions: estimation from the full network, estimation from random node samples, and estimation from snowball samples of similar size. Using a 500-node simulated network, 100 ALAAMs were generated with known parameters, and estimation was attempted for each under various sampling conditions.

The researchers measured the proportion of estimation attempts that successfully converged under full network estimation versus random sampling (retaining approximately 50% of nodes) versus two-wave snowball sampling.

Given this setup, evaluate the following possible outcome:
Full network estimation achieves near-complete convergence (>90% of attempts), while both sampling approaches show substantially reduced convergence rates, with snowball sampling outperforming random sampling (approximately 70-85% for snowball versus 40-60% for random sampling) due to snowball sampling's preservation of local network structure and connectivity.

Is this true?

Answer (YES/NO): NO